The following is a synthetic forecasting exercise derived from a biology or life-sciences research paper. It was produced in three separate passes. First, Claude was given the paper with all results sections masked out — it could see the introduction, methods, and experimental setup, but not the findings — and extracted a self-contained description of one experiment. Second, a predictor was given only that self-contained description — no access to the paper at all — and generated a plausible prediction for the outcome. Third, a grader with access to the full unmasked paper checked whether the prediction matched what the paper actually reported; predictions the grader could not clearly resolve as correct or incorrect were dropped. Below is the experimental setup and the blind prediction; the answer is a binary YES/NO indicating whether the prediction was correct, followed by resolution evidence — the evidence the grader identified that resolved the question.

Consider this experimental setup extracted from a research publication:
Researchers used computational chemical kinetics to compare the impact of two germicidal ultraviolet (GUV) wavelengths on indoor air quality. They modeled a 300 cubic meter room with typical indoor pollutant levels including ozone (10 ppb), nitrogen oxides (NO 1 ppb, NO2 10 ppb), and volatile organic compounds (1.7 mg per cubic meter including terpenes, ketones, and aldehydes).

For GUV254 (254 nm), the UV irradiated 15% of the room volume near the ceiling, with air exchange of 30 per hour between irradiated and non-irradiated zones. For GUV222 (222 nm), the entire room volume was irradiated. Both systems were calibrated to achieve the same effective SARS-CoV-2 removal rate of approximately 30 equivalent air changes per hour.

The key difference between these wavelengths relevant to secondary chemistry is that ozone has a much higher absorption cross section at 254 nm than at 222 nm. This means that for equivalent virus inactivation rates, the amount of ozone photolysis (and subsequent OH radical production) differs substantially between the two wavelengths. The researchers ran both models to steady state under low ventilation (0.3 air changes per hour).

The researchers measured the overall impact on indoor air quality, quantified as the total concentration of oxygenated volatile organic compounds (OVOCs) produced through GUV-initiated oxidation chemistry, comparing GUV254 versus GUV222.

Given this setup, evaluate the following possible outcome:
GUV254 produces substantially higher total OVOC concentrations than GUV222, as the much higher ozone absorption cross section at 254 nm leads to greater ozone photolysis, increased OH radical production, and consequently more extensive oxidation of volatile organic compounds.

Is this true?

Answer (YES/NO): YES